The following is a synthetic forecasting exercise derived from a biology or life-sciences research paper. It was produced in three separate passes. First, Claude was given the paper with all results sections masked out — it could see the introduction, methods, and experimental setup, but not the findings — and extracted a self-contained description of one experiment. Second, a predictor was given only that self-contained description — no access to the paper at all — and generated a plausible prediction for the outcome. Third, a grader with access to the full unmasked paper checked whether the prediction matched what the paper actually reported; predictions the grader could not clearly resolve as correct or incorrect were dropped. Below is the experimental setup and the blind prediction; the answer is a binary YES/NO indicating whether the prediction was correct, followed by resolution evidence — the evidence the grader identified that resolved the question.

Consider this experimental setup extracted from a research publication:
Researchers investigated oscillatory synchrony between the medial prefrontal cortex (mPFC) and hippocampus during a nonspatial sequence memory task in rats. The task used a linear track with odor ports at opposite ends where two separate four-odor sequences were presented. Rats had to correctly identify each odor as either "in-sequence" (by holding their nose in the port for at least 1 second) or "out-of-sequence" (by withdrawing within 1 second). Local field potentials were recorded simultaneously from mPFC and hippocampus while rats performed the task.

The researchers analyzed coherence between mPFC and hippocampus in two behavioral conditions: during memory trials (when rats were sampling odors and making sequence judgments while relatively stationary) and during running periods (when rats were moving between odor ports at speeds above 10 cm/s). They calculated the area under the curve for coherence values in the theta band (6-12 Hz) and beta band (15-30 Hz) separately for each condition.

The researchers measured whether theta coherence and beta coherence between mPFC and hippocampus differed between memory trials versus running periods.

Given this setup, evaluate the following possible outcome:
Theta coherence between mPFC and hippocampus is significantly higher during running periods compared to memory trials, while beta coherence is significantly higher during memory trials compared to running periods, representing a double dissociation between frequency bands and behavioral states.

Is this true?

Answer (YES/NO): NO